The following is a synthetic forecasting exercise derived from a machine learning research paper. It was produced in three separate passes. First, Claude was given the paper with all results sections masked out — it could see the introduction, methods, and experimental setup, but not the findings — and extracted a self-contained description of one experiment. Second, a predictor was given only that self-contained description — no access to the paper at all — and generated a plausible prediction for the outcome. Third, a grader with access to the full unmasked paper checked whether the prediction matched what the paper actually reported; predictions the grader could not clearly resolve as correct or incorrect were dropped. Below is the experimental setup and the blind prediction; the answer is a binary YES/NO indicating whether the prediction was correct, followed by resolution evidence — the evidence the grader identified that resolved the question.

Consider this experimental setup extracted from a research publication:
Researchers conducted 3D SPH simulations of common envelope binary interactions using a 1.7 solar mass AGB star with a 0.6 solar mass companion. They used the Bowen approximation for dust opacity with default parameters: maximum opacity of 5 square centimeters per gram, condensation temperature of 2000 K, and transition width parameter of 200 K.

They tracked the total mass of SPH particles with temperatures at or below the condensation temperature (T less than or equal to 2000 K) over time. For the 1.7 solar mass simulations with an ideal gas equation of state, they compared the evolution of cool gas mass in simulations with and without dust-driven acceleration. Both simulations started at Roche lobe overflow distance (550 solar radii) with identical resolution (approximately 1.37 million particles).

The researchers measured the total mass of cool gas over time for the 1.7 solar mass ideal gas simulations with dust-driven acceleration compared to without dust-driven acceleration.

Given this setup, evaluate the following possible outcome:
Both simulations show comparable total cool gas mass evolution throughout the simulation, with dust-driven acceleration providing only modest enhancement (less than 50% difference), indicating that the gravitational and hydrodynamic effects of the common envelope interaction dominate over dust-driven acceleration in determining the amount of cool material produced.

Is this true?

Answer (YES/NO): NO